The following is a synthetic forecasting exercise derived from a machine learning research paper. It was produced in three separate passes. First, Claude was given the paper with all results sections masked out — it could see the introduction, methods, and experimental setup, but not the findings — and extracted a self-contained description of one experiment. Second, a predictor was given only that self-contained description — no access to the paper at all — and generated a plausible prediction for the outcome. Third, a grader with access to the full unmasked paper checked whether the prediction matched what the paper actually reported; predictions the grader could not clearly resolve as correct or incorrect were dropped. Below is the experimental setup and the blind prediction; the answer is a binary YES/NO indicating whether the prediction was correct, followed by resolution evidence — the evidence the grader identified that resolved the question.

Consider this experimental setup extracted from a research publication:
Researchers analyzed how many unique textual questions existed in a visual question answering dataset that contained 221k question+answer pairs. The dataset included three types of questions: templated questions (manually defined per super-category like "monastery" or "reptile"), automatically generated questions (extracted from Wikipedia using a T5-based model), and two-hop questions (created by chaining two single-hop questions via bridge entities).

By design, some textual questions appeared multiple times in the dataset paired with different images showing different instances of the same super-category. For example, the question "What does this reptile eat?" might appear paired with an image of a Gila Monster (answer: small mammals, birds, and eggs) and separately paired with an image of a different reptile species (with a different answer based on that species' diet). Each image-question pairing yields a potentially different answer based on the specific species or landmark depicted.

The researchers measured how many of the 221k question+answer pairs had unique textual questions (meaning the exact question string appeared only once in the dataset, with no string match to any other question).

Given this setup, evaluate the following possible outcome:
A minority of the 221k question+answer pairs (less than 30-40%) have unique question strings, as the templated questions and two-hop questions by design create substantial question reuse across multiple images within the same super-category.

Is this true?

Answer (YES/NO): NO